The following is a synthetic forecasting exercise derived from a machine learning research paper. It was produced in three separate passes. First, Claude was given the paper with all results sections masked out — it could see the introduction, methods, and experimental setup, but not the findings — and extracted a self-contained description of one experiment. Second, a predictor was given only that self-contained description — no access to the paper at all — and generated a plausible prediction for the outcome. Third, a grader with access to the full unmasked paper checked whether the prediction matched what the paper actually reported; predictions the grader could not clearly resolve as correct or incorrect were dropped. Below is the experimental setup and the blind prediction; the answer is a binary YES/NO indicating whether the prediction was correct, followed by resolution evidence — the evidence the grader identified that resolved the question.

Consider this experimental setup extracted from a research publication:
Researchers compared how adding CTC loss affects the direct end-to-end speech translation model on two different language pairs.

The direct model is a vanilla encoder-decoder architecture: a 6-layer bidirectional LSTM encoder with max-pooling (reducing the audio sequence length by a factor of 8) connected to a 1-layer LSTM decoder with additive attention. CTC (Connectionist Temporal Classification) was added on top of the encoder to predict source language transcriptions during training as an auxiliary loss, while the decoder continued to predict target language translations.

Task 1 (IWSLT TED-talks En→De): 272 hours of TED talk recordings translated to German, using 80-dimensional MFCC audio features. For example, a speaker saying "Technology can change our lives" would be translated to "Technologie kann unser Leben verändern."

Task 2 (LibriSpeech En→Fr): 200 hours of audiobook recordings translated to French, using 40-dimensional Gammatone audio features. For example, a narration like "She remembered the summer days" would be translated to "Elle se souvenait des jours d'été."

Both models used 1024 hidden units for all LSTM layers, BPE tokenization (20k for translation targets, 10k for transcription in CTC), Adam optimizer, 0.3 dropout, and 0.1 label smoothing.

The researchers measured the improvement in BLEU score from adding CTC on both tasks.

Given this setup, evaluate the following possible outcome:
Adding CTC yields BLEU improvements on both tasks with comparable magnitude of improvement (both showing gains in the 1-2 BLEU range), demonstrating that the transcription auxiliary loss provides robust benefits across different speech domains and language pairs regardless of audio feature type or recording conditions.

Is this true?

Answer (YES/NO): NO